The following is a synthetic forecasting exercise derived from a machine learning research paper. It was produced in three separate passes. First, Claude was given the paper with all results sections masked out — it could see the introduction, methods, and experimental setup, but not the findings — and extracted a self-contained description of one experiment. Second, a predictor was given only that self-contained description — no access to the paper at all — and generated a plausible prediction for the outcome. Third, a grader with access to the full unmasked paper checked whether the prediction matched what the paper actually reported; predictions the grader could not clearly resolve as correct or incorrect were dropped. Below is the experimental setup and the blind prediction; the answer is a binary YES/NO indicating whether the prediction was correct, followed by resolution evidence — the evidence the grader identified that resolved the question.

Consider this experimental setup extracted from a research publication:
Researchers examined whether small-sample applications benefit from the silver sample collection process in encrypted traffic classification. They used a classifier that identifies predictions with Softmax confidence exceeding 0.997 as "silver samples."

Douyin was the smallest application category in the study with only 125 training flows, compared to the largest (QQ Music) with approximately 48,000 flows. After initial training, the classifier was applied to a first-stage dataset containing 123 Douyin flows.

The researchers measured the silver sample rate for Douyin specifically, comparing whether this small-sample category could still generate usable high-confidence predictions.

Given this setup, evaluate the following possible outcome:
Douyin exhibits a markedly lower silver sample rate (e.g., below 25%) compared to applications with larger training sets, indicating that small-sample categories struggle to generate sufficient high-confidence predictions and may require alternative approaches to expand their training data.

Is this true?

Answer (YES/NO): NO